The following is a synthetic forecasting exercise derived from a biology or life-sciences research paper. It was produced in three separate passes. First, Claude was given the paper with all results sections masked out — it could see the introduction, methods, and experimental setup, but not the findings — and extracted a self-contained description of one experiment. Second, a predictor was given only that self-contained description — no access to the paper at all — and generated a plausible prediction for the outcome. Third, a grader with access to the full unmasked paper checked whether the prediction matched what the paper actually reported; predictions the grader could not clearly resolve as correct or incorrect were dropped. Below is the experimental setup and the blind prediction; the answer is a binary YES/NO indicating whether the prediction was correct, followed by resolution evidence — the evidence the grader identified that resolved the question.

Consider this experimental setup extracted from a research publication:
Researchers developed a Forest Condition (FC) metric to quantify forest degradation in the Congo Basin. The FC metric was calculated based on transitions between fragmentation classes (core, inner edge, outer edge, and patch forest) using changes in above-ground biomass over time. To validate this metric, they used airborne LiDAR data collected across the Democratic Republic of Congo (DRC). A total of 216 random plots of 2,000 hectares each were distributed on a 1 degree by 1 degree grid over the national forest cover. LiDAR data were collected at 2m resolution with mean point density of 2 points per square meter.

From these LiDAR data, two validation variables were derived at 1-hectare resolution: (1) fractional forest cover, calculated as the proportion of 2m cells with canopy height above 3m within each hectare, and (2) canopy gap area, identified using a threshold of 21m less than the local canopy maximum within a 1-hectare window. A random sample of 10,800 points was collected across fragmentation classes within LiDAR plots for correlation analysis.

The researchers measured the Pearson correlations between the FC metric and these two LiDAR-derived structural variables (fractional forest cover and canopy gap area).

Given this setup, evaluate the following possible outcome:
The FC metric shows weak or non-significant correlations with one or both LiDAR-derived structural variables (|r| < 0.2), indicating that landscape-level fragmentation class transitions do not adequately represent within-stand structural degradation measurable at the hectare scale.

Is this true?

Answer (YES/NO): NO